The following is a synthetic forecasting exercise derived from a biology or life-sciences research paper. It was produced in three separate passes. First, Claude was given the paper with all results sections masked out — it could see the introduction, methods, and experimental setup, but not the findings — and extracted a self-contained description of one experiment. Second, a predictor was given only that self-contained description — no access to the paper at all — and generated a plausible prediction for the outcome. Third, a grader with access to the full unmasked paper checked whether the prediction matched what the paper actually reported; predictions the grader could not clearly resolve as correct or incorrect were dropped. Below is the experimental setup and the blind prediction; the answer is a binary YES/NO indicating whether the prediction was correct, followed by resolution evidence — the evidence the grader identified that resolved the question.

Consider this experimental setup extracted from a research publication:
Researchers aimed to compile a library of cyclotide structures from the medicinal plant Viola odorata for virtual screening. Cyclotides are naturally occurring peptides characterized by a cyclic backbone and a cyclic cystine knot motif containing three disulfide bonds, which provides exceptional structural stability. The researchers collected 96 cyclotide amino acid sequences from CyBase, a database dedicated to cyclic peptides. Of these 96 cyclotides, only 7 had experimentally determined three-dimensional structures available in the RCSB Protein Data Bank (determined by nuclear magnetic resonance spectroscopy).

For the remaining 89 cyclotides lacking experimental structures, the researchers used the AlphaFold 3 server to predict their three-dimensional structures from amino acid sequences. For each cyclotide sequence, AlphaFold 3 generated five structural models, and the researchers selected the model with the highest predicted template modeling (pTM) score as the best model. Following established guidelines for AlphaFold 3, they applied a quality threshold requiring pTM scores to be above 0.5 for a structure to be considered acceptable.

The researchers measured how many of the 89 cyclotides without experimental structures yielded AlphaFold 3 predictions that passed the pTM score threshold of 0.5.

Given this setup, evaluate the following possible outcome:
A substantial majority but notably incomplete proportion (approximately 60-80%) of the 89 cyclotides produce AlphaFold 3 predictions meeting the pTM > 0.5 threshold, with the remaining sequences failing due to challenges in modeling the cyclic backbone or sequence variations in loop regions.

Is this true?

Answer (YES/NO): NO